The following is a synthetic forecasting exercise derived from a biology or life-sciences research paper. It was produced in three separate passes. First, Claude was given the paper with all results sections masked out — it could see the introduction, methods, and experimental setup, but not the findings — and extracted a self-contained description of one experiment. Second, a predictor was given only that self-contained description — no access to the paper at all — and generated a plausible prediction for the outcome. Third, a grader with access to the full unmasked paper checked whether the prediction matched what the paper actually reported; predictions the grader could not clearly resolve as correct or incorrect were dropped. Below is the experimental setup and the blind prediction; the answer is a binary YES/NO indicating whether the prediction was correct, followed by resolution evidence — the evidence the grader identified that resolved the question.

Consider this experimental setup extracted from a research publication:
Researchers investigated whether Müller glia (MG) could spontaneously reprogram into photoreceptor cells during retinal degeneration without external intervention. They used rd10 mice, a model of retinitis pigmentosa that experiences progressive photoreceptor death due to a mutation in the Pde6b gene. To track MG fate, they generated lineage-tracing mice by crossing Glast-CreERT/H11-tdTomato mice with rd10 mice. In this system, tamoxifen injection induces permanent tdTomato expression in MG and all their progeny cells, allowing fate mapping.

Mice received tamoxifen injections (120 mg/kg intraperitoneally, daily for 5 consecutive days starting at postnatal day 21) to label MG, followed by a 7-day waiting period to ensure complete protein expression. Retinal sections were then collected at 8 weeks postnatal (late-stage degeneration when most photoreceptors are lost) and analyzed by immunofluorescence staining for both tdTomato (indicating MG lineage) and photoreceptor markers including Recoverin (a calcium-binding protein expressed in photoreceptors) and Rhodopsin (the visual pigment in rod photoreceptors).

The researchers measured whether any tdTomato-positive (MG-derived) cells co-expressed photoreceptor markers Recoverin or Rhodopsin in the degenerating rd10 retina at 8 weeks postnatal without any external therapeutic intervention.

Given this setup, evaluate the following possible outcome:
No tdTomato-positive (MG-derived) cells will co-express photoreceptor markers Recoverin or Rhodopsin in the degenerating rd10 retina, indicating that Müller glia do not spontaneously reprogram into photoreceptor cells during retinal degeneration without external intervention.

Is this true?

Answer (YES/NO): YES